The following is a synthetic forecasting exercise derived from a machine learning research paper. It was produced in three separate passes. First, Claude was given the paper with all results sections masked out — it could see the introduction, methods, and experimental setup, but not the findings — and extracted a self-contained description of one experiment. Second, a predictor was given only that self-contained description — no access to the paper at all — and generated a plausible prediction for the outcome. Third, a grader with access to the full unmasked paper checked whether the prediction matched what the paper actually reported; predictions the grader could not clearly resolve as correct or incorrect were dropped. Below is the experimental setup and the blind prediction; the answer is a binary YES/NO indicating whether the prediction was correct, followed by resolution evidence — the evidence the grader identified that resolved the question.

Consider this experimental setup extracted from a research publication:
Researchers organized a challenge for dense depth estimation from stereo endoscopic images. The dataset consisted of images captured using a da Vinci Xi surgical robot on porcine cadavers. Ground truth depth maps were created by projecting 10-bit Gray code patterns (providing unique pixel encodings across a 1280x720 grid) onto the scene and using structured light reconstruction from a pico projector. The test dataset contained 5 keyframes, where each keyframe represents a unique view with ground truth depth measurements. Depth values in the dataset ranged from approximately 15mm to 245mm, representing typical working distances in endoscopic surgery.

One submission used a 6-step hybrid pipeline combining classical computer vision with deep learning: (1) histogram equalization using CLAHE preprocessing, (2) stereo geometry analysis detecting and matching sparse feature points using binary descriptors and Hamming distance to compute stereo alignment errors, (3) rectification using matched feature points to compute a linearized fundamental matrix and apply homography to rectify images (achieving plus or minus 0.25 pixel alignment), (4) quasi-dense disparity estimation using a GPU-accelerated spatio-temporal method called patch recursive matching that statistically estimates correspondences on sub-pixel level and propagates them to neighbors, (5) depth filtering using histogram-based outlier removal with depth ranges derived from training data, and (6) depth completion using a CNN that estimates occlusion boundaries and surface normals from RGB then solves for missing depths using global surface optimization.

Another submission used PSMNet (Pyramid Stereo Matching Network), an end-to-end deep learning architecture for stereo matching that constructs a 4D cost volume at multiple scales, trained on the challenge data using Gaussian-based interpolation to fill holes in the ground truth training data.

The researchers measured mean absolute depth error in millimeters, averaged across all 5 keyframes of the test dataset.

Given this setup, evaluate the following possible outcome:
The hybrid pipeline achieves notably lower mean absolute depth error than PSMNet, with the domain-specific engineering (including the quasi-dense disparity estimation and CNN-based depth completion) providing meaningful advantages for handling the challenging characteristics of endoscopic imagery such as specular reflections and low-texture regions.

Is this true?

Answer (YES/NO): NO